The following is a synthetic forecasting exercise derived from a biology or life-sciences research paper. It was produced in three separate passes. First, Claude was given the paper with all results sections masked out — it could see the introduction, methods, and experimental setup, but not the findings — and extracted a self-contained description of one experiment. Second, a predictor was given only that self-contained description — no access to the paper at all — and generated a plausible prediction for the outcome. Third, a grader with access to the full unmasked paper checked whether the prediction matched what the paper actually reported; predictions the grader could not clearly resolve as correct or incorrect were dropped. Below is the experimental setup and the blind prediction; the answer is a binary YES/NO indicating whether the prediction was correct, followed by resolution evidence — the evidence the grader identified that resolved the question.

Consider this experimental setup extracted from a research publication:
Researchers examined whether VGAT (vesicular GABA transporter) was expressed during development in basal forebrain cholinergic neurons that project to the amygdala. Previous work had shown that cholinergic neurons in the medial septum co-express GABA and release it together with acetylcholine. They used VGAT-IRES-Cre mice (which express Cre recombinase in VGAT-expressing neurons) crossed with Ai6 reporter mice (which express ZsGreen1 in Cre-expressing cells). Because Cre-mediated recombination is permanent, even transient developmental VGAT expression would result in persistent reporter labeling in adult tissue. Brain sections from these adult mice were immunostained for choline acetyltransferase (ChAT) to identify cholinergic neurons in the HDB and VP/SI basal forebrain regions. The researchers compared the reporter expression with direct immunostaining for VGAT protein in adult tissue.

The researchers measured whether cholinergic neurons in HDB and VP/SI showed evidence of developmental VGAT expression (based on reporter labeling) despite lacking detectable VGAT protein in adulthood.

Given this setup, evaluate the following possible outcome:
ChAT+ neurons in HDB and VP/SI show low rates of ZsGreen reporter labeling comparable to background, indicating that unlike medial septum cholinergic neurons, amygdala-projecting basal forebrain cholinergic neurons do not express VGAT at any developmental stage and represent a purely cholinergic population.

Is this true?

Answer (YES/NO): NO